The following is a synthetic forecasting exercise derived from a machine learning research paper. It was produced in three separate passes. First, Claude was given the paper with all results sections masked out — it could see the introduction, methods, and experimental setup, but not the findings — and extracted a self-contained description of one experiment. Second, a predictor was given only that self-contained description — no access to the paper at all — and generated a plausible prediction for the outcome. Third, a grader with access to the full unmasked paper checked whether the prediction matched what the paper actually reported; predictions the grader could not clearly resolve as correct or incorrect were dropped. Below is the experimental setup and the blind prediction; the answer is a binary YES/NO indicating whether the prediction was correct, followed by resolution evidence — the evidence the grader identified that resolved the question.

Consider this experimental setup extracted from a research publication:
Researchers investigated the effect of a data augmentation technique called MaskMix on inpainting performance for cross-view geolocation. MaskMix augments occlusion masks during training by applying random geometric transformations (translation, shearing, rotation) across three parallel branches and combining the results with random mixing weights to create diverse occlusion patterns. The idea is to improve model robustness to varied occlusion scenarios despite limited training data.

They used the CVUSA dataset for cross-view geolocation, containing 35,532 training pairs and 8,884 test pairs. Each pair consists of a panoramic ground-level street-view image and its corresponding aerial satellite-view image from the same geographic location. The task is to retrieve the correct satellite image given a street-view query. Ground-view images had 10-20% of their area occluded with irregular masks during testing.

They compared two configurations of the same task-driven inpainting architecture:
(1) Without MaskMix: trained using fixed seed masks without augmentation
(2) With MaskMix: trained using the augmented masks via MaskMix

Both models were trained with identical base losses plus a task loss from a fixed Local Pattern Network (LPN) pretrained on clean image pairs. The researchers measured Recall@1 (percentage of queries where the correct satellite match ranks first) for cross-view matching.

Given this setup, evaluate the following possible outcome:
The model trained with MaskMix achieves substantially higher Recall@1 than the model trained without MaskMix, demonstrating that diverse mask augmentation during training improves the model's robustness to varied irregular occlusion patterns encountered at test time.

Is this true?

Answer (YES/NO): NO